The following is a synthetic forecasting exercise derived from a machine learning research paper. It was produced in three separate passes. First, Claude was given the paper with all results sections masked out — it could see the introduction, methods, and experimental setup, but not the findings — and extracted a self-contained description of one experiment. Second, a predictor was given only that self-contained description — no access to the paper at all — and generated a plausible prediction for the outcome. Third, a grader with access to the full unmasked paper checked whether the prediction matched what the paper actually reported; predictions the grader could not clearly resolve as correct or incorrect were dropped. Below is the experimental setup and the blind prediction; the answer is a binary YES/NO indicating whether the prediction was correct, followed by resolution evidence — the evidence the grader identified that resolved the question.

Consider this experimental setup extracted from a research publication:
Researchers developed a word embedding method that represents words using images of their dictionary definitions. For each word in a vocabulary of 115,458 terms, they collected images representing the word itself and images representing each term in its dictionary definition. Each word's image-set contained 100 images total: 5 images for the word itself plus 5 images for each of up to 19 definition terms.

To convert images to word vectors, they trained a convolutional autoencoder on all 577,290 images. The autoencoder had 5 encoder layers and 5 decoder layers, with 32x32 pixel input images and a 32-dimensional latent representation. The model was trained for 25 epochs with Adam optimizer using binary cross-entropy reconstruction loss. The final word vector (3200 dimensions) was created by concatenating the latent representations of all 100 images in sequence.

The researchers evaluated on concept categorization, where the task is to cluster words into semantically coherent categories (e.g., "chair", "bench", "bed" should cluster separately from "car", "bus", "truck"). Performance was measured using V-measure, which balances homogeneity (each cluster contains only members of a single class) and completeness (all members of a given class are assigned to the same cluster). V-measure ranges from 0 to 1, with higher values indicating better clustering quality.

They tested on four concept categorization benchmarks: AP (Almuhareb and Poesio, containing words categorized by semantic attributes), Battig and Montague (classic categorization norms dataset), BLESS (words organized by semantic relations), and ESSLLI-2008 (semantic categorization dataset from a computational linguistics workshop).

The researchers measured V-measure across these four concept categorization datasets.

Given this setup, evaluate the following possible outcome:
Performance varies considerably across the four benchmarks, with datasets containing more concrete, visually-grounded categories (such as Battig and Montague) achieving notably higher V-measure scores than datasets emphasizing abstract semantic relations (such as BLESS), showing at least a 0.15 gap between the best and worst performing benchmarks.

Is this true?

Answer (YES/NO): NO